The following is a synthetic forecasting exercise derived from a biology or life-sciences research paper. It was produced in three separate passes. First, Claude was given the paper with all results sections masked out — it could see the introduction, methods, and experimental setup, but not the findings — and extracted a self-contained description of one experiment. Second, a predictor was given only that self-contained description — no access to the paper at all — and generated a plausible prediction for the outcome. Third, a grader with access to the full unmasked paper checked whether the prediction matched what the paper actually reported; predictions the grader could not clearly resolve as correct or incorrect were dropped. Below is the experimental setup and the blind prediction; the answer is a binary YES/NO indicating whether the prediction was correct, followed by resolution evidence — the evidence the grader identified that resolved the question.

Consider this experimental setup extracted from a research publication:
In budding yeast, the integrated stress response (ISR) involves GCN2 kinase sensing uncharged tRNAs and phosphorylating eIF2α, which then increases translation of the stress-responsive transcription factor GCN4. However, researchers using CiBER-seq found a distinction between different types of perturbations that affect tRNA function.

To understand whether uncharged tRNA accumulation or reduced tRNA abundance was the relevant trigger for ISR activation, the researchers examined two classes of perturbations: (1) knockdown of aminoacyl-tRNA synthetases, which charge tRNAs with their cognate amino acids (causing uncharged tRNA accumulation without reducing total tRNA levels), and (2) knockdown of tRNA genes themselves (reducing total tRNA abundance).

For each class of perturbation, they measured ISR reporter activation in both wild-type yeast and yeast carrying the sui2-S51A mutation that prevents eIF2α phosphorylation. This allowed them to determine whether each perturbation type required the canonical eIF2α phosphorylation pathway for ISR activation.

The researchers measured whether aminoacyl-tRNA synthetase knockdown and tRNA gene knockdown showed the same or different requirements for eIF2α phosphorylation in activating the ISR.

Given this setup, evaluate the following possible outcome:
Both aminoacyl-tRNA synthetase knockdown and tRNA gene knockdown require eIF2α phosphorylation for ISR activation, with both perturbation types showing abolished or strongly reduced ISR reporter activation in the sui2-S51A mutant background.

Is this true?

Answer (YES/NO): NO